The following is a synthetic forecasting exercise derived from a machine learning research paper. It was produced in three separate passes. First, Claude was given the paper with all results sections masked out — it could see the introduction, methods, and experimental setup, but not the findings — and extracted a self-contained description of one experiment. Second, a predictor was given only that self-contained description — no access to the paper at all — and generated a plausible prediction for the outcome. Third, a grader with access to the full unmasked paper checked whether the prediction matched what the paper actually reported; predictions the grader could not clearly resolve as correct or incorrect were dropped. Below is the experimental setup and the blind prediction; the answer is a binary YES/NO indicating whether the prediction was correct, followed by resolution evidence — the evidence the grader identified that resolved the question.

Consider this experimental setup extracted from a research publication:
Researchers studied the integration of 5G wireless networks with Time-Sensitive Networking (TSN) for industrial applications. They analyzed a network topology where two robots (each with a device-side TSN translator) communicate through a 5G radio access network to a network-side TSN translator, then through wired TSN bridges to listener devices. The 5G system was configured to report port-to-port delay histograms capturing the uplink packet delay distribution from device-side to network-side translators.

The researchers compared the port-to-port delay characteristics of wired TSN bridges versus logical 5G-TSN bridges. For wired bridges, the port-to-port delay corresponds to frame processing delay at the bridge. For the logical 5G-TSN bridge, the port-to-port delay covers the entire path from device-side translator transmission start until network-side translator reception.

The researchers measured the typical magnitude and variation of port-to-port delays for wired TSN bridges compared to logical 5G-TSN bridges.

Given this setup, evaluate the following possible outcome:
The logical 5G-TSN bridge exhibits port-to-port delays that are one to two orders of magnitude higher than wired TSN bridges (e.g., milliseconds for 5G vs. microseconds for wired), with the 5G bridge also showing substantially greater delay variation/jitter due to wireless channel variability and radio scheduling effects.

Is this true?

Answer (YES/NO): NO